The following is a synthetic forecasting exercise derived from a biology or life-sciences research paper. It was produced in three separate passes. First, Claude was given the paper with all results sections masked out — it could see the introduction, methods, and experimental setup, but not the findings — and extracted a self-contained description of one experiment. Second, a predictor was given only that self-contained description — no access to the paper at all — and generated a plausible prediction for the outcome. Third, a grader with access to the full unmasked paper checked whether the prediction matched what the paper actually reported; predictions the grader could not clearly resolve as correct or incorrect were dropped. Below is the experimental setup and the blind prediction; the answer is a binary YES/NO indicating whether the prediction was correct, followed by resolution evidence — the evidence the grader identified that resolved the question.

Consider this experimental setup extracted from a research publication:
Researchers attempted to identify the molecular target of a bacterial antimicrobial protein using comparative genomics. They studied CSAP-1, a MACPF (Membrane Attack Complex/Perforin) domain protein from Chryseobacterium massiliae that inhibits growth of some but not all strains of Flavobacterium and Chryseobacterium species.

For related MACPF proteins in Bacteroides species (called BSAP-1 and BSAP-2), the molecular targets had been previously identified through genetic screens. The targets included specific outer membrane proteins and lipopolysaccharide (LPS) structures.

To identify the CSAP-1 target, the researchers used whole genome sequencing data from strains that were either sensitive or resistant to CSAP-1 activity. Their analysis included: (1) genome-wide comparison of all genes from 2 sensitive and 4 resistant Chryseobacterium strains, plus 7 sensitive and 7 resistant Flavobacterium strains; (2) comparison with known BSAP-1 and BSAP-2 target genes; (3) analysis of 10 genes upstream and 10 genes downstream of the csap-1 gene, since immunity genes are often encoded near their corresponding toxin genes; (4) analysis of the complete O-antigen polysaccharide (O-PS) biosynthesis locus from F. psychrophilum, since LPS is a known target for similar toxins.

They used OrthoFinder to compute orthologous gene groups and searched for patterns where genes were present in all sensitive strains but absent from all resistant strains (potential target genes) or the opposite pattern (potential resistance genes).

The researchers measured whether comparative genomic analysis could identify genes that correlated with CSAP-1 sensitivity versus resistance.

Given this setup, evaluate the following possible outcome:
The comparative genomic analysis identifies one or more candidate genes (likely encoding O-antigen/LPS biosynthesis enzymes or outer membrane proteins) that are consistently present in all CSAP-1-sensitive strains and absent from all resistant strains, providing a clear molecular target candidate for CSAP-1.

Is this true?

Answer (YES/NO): NO